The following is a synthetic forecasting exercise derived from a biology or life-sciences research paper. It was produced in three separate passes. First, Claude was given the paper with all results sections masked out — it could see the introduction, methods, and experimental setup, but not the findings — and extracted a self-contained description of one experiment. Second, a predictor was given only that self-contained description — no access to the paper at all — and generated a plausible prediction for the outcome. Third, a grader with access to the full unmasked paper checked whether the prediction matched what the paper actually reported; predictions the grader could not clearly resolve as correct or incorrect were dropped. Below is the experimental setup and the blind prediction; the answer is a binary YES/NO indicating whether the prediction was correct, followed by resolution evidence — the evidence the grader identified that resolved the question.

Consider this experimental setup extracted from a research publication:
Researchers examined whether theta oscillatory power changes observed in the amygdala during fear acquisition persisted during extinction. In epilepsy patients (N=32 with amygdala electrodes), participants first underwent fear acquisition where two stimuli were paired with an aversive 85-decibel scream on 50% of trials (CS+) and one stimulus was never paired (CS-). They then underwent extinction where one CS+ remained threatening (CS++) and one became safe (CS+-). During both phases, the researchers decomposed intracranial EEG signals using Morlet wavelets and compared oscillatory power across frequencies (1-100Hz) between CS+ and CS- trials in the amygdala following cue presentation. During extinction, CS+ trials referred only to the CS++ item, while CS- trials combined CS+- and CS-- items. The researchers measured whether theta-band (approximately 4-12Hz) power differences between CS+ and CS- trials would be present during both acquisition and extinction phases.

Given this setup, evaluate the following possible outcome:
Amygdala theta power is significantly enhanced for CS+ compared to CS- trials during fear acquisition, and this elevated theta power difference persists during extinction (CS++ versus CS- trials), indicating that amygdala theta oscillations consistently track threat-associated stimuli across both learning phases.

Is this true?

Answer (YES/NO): NO